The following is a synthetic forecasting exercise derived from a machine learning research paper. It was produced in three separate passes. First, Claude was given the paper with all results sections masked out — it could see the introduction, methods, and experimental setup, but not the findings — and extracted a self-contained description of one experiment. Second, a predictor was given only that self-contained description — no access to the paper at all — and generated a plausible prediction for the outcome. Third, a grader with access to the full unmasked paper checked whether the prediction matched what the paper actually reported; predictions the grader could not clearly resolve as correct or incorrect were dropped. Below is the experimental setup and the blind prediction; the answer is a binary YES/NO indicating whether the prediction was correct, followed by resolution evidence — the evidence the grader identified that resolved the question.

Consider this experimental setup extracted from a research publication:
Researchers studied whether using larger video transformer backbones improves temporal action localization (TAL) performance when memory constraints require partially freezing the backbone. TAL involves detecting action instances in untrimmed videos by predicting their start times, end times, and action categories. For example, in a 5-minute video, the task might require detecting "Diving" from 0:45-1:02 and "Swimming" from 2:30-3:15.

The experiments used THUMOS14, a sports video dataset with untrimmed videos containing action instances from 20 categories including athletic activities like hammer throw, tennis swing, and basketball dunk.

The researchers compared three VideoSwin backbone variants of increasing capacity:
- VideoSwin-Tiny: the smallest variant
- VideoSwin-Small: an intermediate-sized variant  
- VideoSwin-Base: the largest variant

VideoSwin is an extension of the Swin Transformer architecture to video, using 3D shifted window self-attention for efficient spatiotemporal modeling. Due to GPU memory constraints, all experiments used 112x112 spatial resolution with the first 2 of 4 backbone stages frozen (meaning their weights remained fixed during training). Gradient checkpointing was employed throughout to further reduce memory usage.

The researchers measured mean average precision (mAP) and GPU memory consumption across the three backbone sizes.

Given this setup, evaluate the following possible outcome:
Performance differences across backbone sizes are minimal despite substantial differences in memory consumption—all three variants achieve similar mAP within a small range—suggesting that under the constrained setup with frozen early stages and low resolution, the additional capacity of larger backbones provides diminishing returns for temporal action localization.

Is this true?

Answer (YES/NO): NO